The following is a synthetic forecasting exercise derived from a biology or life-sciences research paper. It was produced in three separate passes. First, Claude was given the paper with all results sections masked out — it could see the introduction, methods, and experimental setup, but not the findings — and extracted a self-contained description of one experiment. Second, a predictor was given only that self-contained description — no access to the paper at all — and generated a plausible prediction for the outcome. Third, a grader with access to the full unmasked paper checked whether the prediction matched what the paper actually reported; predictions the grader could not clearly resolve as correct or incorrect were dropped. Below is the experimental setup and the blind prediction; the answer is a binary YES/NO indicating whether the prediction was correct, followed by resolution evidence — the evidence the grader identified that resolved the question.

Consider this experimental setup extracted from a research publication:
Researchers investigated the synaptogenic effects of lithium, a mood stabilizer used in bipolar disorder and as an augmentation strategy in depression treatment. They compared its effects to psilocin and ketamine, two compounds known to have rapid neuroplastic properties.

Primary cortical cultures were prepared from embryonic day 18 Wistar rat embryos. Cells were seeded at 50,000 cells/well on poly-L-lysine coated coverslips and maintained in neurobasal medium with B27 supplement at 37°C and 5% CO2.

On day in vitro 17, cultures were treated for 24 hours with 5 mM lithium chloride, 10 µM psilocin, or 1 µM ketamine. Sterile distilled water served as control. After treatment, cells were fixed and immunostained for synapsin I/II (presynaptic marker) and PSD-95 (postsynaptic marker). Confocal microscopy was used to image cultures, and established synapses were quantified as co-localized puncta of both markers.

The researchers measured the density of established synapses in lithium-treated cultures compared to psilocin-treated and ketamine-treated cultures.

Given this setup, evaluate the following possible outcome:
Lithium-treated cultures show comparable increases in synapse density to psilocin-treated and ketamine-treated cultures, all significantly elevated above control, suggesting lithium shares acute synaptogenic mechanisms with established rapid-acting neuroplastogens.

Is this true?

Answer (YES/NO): YES